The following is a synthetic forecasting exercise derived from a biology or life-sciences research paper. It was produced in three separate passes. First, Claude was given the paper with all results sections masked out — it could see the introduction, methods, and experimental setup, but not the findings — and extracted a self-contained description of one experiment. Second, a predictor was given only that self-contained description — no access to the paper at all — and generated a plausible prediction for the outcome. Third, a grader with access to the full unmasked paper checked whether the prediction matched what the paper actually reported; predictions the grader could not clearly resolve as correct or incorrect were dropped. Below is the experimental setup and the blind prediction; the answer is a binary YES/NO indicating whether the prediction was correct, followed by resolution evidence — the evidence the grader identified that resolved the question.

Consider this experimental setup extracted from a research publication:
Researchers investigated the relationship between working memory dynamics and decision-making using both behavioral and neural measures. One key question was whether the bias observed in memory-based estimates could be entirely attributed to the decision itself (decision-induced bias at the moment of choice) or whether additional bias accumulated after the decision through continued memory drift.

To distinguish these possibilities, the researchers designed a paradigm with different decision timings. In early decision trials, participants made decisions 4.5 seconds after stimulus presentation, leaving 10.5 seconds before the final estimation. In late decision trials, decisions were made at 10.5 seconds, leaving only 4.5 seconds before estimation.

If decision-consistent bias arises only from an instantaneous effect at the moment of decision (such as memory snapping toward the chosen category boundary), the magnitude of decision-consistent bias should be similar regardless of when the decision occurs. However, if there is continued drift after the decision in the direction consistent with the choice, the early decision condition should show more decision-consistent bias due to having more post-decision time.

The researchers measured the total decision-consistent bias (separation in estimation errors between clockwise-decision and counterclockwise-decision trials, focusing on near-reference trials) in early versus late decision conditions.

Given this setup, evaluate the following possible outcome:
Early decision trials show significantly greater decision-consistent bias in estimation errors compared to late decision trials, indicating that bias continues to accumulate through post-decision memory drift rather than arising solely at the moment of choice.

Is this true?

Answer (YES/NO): NO